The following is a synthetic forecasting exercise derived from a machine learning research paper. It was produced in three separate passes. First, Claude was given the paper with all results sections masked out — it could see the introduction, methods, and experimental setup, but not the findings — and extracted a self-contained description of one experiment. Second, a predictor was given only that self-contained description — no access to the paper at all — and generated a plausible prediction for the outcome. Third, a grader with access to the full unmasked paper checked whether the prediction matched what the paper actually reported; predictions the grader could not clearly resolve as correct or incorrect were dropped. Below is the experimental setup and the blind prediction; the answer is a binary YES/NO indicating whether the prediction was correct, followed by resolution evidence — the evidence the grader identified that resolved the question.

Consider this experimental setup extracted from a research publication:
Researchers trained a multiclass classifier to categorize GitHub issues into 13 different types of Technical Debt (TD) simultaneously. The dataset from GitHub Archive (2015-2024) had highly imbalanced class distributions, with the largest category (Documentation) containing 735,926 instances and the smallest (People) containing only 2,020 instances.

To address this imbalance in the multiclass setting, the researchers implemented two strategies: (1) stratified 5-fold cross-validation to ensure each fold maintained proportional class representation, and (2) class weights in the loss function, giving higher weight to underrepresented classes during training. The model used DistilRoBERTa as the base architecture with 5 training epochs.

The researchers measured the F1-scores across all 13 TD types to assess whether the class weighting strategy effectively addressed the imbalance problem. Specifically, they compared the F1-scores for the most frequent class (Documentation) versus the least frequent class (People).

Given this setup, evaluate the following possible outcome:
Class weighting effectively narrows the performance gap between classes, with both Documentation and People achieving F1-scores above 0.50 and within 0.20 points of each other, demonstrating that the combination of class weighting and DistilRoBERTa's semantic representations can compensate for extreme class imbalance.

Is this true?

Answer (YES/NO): NO